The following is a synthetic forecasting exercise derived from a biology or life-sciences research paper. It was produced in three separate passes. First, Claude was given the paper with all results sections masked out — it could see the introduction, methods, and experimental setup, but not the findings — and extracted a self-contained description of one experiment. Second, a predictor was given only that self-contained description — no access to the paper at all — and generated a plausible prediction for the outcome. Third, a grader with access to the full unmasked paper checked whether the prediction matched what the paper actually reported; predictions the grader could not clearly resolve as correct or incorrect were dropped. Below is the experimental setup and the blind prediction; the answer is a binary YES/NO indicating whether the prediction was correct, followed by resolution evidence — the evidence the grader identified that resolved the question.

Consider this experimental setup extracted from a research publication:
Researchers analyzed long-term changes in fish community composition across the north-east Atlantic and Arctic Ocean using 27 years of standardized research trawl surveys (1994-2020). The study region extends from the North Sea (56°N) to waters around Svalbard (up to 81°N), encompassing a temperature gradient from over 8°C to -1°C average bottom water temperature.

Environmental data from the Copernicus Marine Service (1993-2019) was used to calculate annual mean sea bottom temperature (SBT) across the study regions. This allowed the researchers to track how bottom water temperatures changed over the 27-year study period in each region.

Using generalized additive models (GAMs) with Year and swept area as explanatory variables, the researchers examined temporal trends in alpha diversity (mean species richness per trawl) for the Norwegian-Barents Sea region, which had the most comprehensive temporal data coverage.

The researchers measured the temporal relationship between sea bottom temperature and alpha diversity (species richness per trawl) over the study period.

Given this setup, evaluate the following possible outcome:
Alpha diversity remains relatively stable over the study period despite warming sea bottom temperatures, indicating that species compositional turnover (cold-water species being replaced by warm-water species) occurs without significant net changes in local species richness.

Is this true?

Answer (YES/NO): NO